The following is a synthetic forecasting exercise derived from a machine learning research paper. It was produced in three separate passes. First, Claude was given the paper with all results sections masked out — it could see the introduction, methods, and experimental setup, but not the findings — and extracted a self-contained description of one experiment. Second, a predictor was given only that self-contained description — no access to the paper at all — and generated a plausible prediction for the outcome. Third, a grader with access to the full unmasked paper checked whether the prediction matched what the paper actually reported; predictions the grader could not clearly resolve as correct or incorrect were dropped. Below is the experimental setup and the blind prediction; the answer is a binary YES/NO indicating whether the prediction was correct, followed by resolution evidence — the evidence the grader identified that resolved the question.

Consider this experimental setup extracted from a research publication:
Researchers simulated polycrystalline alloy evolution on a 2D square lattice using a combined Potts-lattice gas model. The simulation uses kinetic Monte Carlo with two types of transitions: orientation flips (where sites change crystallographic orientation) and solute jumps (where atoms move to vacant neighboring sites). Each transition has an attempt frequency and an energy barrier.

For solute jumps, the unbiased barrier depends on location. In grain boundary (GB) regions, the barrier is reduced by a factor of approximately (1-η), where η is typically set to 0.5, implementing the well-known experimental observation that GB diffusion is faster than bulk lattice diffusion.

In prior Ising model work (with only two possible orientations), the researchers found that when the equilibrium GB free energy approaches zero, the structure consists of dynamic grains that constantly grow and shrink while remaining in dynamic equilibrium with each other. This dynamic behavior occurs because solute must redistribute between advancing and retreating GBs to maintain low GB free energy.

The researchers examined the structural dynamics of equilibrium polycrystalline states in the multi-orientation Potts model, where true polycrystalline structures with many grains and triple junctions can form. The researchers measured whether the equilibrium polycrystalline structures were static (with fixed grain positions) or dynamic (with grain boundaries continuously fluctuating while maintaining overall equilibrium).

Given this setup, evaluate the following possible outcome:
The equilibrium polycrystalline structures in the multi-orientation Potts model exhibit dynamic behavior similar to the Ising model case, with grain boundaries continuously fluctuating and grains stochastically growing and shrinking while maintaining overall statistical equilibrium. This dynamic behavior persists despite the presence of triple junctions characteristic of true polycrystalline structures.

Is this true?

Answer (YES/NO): NO